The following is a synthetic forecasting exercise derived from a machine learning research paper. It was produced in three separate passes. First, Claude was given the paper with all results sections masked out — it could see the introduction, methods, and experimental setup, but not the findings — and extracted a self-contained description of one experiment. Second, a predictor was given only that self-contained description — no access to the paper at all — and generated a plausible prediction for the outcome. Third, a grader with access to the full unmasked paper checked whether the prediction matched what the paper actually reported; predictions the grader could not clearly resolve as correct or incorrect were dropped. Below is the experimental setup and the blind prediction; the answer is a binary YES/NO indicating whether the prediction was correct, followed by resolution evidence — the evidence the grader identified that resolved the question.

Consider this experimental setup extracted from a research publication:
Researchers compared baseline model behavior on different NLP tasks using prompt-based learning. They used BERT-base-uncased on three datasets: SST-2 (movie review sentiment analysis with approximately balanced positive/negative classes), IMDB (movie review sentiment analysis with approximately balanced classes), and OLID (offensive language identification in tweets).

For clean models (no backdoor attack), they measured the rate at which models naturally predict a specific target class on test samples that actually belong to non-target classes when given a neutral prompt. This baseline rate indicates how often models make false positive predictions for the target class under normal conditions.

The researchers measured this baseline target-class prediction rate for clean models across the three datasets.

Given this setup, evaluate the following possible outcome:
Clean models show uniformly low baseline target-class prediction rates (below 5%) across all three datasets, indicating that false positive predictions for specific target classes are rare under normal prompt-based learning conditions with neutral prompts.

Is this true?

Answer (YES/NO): NO